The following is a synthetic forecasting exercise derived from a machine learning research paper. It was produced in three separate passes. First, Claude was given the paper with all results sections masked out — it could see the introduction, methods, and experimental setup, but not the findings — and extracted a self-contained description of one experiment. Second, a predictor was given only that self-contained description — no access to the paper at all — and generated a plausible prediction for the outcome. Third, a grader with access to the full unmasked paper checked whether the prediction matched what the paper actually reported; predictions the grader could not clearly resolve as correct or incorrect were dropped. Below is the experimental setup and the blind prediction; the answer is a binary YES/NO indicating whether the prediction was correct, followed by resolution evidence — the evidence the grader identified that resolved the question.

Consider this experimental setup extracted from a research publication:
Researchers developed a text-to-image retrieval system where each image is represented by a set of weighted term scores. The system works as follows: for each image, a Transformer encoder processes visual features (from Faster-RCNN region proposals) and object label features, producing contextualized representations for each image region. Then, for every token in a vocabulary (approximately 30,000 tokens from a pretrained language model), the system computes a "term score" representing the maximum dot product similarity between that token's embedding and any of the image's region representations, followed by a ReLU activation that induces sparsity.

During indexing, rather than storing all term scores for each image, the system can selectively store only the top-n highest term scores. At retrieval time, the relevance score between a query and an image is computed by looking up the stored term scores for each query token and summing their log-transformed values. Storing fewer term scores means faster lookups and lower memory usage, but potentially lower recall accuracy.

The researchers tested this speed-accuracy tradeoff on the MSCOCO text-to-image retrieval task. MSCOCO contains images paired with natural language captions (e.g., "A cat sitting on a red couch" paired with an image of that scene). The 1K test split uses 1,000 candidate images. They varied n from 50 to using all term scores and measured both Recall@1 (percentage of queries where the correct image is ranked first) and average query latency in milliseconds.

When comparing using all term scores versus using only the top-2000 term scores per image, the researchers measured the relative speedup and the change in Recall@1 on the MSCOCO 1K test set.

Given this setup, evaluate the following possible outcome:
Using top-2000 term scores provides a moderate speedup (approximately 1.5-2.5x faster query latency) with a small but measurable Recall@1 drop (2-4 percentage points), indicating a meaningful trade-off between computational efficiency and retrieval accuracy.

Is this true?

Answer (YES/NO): NO